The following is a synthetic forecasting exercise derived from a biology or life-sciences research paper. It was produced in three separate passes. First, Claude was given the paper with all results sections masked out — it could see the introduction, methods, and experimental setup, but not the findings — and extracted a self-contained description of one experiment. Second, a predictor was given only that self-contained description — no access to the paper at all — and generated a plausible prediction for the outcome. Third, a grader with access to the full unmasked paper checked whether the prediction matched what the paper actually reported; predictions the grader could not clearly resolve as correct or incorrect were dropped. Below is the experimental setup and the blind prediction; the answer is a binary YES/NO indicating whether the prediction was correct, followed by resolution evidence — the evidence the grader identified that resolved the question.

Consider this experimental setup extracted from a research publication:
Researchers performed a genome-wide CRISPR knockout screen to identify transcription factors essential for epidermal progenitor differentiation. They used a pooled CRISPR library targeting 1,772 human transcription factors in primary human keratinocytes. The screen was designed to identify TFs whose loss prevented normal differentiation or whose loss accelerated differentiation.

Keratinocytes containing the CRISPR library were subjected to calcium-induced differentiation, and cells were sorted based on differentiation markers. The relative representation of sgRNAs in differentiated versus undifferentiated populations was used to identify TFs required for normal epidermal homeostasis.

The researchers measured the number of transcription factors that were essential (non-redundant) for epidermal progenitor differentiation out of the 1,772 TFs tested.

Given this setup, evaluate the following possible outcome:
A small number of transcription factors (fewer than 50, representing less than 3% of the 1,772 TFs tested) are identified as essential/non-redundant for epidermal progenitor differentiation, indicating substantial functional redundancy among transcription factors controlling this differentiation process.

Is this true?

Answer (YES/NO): NO